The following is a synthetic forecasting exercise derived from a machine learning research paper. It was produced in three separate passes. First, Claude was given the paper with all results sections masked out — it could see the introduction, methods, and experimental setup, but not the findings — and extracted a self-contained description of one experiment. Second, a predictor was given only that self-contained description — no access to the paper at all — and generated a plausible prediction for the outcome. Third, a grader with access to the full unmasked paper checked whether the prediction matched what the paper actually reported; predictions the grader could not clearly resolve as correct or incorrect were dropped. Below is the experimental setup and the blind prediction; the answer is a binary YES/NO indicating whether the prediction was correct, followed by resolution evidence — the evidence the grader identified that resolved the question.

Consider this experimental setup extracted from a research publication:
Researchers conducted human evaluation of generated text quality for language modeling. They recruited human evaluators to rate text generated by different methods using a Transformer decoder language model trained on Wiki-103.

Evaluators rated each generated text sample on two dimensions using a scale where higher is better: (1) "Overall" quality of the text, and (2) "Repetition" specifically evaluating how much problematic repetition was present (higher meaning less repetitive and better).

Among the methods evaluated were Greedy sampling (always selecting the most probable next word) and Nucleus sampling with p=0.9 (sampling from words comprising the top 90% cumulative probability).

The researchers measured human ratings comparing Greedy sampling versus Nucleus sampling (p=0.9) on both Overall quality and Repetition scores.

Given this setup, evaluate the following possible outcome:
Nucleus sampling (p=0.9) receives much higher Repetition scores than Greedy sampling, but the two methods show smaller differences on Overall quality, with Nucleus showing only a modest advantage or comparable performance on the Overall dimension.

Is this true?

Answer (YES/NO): NO